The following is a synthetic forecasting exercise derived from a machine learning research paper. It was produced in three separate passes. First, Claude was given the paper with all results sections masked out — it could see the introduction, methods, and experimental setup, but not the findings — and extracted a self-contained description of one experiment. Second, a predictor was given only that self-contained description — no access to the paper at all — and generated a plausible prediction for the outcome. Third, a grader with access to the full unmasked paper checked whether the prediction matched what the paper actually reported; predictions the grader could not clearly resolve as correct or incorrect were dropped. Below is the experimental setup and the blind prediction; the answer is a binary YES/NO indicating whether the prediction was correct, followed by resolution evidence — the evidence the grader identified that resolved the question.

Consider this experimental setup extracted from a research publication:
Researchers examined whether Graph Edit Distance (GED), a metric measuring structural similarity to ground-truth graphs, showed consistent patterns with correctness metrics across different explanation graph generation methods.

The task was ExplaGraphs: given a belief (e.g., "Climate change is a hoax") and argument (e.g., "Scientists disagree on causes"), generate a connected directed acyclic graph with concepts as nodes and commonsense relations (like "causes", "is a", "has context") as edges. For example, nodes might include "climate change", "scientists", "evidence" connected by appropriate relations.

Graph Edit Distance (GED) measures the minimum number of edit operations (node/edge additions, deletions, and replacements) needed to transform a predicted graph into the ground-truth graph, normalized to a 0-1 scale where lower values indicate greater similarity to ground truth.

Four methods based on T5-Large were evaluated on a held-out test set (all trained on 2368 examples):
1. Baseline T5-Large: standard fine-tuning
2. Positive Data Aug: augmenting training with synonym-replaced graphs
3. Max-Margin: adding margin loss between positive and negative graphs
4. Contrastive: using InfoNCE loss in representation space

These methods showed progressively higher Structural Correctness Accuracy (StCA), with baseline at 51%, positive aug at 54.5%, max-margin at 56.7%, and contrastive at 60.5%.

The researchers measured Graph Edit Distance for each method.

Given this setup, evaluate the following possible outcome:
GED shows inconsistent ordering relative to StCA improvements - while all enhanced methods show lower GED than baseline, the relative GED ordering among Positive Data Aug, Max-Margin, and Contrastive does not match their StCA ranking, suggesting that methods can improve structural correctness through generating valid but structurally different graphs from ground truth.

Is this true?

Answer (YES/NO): NO